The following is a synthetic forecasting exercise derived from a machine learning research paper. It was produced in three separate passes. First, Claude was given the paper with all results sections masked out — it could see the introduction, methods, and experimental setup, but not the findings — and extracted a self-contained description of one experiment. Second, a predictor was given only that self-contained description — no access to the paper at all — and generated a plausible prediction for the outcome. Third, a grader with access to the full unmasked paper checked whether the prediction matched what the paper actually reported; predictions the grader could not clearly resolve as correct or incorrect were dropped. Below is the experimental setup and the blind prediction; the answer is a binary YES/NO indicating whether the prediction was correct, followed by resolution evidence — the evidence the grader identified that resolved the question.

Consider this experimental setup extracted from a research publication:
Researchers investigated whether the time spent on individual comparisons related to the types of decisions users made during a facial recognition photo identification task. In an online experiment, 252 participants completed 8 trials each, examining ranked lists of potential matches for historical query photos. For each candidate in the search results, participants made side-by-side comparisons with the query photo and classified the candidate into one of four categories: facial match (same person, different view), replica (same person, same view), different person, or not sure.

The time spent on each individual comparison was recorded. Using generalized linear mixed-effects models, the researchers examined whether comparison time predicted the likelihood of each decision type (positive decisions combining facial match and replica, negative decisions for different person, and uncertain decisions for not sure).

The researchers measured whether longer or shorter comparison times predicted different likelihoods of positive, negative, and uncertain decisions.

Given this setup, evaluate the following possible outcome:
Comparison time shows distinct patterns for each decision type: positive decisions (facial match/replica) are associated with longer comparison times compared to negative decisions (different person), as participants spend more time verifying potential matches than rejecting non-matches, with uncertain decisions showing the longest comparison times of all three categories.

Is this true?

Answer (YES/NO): NO